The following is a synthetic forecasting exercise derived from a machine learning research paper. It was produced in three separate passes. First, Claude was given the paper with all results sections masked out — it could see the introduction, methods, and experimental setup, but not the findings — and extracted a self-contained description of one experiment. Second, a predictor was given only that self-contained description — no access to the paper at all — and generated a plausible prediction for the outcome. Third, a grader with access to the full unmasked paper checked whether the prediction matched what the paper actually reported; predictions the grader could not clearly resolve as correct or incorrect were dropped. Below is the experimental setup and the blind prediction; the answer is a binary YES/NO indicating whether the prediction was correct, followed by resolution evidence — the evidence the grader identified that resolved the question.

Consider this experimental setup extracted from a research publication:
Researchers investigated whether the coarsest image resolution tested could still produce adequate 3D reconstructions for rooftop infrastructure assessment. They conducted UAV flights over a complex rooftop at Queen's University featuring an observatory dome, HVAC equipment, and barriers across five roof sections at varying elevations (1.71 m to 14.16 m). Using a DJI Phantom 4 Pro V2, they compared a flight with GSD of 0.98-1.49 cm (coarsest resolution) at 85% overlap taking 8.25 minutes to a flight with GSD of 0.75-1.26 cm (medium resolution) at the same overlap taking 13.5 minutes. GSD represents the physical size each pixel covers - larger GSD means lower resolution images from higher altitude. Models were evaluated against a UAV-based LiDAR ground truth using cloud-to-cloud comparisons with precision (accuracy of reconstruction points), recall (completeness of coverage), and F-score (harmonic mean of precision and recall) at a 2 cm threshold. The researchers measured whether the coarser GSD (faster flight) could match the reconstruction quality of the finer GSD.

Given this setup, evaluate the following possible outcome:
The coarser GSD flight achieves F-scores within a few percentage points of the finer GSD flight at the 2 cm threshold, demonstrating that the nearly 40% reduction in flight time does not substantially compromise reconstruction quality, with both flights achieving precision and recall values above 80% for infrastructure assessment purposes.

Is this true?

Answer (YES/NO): NO